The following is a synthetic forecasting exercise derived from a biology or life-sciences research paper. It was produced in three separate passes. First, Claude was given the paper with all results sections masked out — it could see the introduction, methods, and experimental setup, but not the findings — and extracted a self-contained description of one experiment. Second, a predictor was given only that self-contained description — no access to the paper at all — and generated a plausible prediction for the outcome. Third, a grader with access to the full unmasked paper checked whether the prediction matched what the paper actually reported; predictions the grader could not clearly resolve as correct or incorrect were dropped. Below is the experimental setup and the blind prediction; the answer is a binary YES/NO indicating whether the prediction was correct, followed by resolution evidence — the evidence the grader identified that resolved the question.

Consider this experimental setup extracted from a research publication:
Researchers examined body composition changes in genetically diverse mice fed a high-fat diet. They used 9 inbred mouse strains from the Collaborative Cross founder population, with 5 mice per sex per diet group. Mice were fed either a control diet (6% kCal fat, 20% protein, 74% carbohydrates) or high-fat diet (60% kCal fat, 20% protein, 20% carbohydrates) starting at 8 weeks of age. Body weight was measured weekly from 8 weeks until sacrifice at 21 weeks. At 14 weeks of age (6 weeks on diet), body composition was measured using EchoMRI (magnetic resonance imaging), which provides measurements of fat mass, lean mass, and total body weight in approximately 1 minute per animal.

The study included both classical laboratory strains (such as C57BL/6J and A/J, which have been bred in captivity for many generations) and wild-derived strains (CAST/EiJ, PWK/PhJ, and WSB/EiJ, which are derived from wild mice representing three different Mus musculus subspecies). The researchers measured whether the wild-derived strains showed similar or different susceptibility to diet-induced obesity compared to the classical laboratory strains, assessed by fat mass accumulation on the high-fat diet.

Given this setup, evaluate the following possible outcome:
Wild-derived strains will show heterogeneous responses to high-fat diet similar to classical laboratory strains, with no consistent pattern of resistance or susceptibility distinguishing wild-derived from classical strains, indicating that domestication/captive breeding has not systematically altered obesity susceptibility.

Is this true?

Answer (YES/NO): NO